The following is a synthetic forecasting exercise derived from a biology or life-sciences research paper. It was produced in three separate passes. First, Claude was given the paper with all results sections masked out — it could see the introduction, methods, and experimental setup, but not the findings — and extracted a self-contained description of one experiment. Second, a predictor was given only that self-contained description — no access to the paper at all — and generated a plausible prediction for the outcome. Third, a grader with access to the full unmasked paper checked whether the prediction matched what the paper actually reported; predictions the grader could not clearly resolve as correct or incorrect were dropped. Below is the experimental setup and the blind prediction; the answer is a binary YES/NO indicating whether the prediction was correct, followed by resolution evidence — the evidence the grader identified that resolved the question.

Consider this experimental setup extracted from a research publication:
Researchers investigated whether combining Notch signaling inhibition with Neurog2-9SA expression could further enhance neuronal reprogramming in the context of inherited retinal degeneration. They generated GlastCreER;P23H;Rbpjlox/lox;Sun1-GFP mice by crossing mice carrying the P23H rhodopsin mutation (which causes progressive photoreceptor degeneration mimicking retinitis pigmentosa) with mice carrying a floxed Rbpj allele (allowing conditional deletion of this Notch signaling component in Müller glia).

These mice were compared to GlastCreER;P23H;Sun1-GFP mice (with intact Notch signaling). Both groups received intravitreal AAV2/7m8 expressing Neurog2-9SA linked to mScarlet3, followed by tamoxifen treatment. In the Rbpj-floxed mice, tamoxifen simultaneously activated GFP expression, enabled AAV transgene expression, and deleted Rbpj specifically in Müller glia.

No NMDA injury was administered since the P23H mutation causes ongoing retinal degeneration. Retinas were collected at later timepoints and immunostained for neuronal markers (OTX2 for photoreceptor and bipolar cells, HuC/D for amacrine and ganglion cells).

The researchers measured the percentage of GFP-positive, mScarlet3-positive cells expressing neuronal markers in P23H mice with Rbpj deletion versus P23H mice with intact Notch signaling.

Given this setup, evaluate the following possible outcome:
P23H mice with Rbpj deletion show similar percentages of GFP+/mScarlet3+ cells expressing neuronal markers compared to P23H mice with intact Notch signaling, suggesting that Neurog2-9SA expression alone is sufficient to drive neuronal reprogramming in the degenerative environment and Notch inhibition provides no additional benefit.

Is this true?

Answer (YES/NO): NO